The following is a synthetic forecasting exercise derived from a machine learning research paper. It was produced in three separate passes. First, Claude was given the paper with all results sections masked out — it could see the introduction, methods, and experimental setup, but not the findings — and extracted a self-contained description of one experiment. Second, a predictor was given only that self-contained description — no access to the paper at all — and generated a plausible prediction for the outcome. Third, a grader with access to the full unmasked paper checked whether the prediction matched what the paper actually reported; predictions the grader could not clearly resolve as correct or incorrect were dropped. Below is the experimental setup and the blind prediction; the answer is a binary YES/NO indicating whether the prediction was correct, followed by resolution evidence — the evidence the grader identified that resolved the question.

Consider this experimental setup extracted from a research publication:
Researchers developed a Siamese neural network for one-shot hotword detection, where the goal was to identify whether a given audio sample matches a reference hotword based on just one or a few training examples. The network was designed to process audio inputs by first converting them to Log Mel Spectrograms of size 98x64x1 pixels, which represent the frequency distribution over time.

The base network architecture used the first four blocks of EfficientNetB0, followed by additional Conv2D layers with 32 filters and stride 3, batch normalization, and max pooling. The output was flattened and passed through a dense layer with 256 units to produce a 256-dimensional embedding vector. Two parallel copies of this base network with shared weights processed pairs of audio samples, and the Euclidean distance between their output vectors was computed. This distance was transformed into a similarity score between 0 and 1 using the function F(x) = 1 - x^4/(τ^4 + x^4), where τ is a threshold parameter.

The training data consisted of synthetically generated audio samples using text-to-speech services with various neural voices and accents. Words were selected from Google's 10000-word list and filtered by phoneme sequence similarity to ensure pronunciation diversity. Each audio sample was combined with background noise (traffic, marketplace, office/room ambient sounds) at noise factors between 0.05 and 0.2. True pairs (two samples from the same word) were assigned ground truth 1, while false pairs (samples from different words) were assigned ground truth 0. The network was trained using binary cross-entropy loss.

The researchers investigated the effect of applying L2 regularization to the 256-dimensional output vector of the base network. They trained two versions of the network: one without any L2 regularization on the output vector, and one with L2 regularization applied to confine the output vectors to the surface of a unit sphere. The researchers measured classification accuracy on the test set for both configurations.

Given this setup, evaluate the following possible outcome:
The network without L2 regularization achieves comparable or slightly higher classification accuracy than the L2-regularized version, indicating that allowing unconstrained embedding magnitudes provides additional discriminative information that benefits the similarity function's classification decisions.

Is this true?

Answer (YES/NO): NO